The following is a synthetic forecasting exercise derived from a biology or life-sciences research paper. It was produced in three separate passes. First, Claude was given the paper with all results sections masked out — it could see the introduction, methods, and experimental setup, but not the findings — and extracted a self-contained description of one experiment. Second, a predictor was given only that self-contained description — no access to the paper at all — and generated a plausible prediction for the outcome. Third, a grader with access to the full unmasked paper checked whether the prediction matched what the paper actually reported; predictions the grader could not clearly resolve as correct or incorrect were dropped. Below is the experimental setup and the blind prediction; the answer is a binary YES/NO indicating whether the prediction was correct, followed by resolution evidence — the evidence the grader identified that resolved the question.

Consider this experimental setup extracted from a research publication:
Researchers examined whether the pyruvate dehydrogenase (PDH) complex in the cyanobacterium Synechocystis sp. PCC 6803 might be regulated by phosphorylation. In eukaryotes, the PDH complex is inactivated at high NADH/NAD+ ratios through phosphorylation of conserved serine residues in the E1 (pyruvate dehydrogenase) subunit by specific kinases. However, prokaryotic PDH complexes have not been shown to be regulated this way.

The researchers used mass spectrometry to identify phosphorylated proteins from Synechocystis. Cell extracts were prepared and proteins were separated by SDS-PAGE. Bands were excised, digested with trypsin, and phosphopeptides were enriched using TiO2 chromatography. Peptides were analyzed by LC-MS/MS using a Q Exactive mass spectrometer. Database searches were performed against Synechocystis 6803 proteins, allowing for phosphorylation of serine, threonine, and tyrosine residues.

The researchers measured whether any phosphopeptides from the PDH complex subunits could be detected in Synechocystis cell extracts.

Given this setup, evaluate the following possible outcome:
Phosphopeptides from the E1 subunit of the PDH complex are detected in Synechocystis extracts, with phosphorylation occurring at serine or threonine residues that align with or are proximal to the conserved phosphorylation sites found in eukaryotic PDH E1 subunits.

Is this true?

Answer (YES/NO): NO